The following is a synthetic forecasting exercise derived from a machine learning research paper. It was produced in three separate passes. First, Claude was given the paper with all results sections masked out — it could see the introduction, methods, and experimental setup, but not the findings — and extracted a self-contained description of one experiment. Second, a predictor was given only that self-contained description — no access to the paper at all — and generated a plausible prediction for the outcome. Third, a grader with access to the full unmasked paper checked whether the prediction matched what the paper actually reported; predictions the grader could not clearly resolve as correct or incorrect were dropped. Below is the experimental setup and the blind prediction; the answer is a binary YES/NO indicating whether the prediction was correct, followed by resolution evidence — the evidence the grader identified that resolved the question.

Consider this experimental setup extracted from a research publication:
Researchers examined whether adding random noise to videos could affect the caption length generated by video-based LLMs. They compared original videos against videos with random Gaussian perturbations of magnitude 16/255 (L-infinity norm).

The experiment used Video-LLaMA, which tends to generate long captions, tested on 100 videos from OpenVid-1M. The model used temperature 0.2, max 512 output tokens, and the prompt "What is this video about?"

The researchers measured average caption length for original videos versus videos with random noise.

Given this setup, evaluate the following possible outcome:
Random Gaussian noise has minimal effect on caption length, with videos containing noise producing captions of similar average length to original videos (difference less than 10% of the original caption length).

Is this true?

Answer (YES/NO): NO